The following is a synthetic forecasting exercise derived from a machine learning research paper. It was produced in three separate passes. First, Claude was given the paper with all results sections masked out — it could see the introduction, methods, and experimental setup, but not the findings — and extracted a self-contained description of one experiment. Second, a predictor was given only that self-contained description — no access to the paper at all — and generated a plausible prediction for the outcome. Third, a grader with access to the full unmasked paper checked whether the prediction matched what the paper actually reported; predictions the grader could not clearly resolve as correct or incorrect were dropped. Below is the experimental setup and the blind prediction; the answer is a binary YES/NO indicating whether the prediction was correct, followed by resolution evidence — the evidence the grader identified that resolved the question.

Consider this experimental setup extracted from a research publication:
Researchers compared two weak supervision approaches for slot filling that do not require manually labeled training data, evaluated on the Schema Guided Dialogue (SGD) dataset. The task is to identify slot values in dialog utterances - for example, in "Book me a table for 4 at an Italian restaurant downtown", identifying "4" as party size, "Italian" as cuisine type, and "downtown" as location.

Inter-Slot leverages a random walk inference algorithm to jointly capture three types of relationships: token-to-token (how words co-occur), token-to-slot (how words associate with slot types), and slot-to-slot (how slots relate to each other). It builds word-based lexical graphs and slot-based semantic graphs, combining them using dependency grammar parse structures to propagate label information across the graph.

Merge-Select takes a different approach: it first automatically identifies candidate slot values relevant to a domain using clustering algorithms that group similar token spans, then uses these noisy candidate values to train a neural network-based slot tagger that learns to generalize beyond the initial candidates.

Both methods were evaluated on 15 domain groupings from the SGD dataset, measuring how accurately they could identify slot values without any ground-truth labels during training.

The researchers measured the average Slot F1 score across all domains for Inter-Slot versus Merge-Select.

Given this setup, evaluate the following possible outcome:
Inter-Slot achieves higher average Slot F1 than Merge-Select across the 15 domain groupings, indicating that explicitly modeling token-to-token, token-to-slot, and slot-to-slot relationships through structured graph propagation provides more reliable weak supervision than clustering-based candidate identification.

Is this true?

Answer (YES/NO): NO